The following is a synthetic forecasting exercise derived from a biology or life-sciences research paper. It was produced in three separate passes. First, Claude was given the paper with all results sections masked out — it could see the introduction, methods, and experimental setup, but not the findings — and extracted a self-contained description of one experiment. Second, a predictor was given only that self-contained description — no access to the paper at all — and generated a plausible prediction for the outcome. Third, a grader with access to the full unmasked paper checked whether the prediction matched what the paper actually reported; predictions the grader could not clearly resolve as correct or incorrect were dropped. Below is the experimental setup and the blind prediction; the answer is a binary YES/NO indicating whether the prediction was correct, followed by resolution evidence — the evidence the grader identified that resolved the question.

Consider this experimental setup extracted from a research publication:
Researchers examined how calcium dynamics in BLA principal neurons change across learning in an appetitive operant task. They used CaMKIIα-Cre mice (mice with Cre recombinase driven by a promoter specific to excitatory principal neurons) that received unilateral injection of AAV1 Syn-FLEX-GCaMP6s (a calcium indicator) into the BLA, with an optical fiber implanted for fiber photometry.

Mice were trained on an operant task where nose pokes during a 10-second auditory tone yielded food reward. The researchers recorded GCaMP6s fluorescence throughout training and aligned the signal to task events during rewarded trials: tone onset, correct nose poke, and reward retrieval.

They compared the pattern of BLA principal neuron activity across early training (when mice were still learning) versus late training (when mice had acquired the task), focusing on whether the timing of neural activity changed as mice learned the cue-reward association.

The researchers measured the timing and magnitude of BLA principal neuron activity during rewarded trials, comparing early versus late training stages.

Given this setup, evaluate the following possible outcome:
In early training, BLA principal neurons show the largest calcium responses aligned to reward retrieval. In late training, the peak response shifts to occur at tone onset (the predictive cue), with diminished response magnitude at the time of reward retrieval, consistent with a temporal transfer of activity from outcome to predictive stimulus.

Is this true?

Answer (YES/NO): NO